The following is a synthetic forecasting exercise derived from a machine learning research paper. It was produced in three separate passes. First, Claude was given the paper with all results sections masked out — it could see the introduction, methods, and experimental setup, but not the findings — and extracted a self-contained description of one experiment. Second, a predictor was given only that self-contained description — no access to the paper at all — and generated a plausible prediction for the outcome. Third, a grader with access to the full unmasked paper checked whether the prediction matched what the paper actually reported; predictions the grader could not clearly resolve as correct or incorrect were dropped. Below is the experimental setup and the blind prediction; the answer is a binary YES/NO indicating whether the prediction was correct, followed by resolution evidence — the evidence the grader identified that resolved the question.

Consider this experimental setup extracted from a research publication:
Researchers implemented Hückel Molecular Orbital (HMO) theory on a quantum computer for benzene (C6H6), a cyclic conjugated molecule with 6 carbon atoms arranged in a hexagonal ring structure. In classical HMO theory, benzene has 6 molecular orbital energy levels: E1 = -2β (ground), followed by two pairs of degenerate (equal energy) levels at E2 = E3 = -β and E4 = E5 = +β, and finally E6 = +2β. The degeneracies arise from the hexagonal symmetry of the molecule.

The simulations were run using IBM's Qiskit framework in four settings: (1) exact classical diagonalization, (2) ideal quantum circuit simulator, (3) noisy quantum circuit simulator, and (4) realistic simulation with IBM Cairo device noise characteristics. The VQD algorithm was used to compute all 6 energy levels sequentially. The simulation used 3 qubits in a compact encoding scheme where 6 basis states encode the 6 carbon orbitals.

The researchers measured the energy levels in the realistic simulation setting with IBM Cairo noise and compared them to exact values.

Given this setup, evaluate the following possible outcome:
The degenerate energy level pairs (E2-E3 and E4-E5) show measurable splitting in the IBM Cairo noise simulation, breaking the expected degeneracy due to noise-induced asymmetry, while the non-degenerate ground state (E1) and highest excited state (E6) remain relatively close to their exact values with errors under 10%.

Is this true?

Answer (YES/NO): NO